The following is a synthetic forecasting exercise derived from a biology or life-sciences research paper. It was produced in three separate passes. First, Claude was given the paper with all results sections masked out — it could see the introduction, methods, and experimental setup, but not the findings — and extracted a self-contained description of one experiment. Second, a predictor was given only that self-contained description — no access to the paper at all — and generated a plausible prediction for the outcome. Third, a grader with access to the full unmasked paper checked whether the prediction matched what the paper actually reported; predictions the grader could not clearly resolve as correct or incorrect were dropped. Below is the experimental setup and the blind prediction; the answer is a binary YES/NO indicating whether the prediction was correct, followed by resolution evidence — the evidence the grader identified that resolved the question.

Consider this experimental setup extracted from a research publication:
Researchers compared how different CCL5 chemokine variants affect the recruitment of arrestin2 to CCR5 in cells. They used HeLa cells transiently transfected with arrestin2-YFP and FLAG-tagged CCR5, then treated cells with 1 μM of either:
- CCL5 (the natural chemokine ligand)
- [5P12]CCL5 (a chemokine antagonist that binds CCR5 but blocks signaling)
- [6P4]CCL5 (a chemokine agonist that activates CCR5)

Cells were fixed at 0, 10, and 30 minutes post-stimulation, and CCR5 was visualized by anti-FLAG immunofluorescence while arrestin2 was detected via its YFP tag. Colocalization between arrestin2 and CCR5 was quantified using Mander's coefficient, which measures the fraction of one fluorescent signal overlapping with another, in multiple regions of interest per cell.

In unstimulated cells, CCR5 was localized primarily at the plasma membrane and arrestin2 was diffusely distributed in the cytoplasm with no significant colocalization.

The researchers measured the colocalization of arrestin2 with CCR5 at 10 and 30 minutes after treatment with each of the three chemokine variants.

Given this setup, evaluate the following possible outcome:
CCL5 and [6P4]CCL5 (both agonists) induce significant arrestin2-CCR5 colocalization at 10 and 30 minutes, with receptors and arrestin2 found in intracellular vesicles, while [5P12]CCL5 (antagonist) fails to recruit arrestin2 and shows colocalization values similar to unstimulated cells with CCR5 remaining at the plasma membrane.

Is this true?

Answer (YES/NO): YES